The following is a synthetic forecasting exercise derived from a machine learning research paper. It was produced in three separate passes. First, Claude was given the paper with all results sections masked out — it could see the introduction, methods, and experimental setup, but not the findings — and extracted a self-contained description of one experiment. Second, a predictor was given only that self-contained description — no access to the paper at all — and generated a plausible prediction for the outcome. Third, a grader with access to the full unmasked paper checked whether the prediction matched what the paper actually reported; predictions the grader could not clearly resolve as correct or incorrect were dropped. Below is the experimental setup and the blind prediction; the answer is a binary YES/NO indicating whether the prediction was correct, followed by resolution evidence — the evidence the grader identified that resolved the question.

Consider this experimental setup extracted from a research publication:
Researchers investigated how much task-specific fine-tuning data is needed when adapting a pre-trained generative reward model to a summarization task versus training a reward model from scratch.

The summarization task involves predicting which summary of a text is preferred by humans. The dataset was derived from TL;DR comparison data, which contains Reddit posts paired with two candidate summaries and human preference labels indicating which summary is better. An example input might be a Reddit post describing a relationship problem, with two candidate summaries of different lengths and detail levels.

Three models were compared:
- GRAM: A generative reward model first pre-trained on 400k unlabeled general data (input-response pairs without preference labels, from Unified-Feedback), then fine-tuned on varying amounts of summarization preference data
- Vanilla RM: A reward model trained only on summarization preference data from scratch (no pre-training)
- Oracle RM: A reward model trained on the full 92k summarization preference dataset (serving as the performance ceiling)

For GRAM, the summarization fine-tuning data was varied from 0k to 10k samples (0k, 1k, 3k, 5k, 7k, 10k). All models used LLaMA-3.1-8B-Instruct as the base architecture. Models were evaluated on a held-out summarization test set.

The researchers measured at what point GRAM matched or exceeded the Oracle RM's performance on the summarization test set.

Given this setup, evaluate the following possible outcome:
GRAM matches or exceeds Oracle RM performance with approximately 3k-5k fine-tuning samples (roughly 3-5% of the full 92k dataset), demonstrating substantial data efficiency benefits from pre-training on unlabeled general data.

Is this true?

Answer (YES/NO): NO